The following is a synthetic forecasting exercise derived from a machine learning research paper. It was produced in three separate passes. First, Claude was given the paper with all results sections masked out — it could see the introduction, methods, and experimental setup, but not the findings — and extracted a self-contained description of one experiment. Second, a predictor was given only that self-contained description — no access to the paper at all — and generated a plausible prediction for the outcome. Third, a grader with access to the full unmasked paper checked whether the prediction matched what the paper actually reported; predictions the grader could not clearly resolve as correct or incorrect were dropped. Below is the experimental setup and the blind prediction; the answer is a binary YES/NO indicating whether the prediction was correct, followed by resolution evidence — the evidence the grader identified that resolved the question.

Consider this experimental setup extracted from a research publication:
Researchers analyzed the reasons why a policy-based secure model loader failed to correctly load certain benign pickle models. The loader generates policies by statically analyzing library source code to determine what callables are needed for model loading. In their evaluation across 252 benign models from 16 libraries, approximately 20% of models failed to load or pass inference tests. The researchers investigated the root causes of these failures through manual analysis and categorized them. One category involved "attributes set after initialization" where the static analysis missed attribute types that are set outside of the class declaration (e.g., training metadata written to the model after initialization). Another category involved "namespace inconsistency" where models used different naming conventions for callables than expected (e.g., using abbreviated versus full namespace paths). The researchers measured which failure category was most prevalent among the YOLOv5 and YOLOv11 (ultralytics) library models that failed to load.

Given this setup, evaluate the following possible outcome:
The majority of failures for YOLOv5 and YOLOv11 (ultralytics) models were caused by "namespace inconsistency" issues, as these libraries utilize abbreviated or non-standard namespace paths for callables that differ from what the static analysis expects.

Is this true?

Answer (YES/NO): YES